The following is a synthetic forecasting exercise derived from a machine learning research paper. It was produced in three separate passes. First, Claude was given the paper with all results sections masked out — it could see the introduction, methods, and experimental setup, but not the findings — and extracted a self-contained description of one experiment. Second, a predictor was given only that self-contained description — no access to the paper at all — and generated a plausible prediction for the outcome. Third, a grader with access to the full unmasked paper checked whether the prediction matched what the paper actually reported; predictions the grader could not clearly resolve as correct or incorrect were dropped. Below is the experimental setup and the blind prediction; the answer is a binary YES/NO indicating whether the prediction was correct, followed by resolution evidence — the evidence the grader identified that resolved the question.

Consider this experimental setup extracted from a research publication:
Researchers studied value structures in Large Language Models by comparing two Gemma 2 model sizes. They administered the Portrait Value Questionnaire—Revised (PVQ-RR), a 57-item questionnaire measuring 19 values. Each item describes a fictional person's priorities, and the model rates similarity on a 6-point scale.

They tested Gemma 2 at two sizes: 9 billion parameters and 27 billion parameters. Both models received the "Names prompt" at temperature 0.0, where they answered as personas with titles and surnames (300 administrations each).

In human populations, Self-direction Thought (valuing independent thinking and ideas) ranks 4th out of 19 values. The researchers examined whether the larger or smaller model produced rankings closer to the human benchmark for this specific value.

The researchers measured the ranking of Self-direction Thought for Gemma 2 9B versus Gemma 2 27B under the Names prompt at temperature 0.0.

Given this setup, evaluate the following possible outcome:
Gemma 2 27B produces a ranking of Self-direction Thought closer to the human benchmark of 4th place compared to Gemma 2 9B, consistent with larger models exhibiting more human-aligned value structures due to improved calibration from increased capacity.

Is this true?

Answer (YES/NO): YES